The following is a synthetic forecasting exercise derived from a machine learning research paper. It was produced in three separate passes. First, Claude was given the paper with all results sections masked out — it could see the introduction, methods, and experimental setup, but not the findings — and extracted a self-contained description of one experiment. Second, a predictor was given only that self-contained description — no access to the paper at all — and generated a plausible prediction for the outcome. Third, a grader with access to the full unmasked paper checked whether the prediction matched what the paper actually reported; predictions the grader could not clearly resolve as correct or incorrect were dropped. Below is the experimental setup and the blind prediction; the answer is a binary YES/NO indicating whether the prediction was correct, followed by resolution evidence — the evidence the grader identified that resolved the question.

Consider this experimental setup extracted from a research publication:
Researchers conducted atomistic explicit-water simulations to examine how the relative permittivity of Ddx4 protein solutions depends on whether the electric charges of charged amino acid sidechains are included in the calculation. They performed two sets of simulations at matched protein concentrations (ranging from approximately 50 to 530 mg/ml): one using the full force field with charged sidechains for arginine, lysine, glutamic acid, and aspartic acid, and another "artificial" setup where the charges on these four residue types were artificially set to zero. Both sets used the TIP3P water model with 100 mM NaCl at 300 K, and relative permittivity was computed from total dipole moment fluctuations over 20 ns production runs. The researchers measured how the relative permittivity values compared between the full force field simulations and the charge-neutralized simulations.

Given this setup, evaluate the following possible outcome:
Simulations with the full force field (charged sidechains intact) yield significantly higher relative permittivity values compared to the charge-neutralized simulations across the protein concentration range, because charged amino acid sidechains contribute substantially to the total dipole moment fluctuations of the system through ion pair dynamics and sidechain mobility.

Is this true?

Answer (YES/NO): NO